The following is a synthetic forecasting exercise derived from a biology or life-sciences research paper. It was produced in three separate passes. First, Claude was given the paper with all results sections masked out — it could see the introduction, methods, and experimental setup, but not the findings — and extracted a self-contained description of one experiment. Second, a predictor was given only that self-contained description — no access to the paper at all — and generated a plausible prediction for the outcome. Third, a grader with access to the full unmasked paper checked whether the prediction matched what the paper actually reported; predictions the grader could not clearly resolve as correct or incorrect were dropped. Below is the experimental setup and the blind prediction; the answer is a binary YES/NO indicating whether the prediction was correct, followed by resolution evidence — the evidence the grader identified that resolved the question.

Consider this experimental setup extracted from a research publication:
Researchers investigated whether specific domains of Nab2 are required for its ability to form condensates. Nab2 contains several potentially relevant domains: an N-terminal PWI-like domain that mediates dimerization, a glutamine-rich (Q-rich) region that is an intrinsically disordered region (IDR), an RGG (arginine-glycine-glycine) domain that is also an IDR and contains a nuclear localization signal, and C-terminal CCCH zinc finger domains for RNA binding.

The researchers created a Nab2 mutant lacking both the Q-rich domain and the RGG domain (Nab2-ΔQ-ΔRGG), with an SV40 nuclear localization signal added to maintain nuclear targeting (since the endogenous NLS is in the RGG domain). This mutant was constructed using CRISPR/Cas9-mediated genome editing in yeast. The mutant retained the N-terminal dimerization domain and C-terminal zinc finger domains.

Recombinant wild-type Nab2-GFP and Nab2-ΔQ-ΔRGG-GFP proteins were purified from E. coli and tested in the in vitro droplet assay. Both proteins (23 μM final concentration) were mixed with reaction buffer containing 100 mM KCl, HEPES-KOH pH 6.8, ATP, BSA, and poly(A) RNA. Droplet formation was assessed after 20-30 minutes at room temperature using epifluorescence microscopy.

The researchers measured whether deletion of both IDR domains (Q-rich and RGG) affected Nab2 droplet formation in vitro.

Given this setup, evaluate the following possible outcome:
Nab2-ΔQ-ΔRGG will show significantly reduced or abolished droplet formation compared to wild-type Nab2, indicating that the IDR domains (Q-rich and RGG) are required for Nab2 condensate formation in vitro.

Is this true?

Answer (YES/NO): NO